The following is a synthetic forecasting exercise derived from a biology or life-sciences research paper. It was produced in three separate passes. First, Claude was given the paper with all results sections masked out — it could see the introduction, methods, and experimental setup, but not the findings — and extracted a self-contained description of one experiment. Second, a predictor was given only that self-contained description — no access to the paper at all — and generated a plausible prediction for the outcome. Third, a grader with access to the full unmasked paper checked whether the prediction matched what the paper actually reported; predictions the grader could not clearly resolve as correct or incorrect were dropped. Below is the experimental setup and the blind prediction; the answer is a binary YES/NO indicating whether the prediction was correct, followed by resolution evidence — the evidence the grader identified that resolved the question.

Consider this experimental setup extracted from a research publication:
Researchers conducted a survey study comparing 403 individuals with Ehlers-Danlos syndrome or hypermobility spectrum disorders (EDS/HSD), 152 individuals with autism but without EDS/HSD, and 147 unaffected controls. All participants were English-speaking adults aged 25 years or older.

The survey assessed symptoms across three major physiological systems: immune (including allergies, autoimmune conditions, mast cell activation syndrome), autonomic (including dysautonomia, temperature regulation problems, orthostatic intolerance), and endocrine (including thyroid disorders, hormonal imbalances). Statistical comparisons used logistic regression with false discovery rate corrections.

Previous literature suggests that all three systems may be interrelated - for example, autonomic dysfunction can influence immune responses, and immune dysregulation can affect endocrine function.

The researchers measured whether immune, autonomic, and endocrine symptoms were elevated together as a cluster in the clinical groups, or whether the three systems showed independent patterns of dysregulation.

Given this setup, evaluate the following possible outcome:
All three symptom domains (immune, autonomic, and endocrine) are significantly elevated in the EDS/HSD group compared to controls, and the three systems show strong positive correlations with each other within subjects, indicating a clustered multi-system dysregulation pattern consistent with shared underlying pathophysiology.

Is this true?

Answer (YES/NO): NO